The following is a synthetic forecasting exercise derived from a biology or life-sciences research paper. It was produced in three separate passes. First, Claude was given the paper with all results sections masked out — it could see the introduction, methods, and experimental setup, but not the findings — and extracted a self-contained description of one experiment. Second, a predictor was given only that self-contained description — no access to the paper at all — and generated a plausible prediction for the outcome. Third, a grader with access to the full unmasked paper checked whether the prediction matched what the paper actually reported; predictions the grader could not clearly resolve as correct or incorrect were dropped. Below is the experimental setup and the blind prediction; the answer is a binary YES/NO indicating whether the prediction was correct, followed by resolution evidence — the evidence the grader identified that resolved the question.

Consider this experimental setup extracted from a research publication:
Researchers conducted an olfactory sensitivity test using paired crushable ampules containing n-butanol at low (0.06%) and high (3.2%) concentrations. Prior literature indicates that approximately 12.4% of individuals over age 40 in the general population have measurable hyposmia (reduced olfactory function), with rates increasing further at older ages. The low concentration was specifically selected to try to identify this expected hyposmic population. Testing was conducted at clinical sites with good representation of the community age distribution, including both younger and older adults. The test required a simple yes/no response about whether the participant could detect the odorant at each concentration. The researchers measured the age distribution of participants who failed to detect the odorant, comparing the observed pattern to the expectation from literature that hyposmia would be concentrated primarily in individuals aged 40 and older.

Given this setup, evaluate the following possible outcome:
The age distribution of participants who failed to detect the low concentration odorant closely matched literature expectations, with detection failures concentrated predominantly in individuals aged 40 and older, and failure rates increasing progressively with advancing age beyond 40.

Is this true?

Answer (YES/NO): NO